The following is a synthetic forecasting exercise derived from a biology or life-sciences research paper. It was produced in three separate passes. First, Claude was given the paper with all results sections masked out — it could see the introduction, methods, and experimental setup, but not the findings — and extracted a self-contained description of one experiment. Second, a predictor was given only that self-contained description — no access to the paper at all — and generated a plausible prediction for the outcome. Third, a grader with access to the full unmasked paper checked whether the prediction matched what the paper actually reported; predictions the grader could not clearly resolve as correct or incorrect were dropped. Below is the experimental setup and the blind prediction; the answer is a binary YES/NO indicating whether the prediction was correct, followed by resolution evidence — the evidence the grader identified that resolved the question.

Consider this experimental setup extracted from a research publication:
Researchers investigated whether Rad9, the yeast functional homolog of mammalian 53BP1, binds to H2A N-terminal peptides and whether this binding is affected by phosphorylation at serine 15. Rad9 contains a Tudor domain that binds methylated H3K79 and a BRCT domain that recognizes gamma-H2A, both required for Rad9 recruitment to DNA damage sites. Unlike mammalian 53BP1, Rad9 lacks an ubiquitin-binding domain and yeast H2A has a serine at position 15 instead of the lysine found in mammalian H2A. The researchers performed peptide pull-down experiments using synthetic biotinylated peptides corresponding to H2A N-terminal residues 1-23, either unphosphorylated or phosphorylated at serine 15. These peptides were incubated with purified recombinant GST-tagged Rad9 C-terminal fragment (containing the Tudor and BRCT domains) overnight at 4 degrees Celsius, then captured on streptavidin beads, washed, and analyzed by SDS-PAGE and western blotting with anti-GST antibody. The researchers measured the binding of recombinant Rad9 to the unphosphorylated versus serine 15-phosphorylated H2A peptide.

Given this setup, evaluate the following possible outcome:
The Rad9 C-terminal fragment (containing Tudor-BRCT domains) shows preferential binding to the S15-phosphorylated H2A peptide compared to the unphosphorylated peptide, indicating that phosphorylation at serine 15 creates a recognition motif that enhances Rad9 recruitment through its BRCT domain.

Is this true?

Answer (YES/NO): NO